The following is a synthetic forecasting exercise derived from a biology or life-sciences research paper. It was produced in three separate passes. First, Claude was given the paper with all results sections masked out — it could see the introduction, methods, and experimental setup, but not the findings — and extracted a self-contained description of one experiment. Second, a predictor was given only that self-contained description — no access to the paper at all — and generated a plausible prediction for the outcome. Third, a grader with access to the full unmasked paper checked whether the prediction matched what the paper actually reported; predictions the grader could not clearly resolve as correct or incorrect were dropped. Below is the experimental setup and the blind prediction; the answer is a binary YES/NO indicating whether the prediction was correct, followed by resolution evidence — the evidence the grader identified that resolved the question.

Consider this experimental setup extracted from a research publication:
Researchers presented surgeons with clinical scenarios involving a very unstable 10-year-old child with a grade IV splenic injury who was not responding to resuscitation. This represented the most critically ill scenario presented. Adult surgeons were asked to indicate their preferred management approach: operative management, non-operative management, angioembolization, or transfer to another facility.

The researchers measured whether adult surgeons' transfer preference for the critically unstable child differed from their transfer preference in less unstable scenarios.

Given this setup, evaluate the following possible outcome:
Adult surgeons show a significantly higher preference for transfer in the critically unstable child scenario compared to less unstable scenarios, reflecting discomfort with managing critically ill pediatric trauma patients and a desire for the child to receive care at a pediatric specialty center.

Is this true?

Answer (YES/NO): NO